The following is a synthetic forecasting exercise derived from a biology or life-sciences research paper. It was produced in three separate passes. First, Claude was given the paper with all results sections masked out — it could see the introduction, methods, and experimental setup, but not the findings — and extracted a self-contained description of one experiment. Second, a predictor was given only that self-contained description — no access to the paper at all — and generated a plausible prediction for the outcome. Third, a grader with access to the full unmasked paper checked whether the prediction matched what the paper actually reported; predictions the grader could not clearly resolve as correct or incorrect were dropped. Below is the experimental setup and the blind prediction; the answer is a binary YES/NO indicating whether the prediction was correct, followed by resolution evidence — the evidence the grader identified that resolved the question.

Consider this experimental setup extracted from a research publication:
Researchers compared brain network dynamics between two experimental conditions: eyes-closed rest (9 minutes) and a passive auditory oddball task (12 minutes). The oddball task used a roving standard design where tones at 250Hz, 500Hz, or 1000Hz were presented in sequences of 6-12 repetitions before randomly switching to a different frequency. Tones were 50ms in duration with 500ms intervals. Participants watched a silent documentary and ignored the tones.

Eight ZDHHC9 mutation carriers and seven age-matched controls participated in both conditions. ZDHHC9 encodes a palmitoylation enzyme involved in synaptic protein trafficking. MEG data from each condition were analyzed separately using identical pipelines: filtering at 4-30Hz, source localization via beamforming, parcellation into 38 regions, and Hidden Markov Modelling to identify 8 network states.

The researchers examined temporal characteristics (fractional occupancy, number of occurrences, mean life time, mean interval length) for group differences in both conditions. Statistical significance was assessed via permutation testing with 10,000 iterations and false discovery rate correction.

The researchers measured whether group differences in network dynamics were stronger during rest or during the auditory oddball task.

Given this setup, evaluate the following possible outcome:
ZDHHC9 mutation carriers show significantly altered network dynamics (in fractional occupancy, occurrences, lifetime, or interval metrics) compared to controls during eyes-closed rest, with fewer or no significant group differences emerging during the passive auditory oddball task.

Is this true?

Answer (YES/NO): YES